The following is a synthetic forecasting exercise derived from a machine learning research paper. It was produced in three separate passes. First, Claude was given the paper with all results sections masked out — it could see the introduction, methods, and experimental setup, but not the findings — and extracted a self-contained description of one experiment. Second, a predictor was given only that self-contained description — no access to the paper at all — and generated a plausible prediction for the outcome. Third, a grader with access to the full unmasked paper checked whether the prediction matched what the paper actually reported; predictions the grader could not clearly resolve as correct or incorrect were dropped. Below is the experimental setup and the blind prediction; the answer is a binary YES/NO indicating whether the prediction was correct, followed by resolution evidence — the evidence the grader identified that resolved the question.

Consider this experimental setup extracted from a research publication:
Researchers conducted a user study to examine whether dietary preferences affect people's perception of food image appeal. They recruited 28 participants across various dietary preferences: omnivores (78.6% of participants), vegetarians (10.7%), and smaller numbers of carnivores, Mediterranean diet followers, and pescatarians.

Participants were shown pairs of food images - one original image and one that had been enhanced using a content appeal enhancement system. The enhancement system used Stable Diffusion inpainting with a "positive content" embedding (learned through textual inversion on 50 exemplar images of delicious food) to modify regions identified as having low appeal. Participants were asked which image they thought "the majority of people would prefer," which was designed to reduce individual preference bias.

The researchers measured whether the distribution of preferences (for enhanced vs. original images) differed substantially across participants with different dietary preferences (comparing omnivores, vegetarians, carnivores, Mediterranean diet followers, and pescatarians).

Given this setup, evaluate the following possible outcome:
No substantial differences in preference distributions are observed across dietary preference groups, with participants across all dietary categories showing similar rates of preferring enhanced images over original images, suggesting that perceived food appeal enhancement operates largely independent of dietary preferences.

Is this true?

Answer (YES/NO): YES